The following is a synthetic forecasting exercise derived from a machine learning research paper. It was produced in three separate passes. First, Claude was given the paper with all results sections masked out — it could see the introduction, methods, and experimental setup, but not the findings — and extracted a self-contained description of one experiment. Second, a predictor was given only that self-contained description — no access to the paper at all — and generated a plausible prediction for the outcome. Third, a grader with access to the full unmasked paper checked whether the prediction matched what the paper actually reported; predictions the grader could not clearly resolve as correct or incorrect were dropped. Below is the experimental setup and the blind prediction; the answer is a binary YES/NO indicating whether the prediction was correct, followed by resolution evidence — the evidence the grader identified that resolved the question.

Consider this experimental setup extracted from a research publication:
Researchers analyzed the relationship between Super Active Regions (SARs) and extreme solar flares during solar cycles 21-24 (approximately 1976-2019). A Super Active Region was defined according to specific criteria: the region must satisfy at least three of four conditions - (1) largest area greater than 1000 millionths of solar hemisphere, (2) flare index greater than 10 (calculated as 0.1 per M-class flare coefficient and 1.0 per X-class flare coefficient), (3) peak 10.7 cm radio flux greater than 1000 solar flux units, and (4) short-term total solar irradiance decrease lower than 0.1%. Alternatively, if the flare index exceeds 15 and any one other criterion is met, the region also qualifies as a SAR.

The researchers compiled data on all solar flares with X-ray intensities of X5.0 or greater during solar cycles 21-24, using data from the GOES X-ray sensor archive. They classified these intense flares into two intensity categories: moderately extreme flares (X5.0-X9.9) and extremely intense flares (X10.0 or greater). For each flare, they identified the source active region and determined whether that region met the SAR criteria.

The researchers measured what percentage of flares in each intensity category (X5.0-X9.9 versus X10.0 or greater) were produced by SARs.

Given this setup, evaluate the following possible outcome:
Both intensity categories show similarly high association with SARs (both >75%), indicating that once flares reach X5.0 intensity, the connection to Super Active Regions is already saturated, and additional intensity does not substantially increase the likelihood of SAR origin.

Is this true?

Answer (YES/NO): NO